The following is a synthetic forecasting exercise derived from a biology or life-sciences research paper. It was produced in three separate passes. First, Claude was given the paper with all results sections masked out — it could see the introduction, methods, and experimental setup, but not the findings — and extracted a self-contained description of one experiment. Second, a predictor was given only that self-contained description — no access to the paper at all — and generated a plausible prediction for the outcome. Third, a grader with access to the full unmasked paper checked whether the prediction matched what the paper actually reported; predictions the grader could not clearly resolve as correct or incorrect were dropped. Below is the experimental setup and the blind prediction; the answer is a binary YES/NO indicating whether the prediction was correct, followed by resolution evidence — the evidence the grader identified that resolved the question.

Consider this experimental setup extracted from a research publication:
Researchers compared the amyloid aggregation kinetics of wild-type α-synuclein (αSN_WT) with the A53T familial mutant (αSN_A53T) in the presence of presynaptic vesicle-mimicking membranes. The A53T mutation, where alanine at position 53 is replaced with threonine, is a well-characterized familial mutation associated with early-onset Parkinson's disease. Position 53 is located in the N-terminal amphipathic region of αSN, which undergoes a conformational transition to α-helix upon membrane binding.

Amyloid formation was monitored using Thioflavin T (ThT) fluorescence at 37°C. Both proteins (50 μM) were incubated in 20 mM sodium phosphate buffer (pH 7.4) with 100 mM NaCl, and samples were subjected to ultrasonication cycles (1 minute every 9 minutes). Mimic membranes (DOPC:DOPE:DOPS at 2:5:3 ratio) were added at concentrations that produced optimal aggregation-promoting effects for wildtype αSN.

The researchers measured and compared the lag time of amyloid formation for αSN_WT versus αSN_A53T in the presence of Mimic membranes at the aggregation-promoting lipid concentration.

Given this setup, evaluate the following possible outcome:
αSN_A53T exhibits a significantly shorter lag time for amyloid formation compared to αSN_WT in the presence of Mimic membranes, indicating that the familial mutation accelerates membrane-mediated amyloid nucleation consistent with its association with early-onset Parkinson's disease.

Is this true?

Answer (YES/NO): NO